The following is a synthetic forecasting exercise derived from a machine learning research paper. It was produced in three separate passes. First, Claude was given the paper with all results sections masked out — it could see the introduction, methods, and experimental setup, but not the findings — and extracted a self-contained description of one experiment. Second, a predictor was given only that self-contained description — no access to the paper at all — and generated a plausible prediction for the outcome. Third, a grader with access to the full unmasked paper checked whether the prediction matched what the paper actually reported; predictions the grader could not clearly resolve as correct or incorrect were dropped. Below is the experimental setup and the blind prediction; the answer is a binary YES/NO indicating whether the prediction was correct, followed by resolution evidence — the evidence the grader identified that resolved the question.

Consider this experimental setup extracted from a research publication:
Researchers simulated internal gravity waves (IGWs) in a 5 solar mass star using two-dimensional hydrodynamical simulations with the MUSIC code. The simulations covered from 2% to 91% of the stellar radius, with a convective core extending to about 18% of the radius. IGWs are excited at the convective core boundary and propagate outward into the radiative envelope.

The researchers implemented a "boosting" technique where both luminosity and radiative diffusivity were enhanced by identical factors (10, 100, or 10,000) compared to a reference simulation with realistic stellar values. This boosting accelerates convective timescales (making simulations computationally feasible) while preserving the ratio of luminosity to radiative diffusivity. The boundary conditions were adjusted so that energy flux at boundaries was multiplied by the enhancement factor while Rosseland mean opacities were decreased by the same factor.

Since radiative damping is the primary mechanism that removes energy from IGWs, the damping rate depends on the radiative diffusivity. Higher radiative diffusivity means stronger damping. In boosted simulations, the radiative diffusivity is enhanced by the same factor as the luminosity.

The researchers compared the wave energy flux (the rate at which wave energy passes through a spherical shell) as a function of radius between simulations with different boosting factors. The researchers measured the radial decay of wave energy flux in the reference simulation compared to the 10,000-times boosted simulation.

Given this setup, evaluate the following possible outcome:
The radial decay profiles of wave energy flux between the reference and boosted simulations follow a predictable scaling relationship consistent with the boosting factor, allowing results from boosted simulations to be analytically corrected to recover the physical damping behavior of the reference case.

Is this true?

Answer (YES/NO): NO